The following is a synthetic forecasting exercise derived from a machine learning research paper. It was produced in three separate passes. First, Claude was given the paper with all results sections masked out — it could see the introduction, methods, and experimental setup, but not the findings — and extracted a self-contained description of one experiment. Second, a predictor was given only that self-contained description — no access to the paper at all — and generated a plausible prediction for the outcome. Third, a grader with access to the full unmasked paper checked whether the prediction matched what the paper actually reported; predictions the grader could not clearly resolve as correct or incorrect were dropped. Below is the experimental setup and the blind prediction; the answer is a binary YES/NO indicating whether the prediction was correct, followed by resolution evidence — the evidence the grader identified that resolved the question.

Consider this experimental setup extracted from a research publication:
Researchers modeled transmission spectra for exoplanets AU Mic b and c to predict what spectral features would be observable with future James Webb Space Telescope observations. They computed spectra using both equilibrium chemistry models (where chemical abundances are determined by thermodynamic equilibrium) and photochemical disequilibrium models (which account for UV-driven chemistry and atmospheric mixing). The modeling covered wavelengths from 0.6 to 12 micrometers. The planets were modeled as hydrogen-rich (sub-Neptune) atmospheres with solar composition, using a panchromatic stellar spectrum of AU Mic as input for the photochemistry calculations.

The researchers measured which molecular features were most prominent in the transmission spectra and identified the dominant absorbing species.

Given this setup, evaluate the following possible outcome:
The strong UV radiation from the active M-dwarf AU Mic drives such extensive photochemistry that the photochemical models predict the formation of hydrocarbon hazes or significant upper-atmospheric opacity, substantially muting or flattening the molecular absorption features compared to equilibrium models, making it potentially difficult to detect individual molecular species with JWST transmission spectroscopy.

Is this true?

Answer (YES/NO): NO